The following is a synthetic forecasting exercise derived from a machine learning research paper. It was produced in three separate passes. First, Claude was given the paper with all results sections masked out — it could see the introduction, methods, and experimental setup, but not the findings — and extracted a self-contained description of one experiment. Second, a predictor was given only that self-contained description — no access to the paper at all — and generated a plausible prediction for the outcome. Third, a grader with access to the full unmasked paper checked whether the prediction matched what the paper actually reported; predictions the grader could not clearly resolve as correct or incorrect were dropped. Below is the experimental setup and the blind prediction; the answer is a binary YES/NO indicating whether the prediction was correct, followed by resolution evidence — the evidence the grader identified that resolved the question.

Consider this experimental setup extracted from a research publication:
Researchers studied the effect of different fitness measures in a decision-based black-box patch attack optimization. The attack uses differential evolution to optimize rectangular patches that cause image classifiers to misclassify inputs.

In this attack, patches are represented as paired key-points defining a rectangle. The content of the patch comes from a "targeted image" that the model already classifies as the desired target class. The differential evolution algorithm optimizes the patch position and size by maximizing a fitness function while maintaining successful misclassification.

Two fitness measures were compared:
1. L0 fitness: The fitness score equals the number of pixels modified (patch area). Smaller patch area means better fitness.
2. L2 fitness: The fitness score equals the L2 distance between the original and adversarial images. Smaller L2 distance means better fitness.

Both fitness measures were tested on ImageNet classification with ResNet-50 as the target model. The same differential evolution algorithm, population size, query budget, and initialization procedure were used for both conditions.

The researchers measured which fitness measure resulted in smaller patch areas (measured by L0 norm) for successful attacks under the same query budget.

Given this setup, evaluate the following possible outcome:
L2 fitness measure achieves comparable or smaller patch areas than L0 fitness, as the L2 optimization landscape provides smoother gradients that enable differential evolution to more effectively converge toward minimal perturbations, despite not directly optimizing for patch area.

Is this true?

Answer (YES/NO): NO